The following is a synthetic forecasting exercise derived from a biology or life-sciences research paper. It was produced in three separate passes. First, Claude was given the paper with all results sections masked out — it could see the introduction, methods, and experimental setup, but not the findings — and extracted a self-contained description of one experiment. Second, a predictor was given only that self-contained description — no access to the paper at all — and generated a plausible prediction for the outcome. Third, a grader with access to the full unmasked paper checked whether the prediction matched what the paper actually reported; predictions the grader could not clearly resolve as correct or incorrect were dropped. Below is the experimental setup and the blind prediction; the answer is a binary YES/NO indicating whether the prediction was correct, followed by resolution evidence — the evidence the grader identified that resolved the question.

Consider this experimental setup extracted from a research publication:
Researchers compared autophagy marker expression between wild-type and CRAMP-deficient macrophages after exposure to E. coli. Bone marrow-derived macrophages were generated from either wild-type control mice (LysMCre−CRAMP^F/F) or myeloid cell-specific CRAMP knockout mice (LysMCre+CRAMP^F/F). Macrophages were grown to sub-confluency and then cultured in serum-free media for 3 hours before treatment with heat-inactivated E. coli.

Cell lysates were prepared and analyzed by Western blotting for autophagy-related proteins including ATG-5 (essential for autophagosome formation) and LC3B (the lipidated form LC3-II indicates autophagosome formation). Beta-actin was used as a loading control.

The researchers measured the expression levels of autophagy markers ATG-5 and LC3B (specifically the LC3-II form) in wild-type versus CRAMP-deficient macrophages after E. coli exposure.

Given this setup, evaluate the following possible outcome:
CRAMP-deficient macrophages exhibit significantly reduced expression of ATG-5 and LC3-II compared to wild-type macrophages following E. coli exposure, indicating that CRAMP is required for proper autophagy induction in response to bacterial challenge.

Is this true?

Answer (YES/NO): YES